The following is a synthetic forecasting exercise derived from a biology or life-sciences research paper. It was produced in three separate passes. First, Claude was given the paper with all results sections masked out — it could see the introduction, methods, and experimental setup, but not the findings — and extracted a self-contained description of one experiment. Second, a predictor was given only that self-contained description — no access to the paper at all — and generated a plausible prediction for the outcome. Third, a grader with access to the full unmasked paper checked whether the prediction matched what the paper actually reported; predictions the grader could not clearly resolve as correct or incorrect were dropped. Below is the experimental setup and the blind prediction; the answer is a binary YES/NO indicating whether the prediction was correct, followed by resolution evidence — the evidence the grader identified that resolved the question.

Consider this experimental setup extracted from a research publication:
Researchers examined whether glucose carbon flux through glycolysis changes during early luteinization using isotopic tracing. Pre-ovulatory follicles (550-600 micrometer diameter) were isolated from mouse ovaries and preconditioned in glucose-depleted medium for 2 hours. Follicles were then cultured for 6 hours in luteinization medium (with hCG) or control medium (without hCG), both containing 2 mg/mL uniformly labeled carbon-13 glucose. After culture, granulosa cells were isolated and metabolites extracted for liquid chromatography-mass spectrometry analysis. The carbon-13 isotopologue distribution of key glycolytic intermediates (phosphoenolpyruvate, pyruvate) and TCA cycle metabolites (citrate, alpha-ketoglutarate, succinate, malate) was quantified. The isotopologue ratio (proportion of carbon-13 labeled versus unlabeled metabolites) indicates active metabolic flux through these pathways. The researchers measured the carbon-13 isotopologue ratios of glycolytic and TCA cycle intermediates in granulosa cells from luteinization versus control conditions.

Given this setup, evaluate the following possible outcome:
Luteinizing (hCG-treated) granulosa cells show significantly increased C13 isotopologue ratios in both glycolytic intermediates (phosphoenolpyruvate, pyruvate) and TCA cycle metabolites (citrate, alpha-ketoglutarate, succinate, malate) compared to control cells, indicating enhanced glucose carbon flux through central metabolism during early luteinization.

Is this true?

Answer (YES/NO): NO